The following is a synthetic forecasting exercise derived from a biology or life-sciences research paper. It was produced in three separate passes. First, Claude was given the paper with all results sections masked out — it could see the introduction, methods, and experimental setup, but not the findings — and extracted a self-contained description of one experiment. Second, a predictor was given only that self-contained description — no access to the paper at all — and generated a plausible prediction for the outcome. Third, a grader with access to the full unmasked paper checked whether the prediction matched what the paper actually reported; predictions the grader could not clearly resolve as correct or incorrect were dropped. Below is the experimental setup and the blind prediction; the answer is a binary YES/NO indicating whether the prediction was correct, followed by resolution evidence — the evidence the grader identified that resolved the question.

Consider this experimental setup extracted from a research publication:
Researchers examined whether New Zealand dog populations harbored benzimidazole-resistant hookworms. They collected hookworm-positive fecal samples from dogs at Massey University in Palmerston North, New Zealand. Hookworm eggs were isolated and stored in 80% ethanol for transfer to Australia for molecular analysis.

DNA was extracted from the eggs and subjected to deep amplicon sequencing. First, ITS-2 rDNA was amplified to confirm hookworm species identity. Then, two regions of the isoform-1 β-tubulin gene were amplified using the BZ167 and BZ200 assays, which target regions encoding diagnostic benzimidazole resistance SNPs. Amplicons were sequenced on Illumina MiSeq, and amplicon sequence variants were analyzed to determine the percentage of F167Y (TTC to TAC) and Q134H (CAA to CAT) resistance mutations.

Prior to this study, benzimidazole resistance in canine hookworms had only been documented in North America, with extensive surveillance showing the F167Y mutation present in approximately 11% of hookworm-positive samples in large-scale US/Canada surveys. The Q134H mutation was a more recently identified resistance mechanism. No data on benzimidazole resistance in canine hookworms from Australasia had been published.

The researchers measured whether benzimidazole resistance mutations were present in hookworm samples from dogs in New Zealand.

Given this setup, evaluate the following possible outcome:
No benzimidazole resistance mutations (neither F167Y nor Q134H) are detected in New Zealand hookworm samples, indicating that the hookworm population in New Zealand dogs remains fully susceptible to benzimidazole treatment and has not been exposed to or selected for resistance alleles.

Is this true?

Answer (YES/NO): YES